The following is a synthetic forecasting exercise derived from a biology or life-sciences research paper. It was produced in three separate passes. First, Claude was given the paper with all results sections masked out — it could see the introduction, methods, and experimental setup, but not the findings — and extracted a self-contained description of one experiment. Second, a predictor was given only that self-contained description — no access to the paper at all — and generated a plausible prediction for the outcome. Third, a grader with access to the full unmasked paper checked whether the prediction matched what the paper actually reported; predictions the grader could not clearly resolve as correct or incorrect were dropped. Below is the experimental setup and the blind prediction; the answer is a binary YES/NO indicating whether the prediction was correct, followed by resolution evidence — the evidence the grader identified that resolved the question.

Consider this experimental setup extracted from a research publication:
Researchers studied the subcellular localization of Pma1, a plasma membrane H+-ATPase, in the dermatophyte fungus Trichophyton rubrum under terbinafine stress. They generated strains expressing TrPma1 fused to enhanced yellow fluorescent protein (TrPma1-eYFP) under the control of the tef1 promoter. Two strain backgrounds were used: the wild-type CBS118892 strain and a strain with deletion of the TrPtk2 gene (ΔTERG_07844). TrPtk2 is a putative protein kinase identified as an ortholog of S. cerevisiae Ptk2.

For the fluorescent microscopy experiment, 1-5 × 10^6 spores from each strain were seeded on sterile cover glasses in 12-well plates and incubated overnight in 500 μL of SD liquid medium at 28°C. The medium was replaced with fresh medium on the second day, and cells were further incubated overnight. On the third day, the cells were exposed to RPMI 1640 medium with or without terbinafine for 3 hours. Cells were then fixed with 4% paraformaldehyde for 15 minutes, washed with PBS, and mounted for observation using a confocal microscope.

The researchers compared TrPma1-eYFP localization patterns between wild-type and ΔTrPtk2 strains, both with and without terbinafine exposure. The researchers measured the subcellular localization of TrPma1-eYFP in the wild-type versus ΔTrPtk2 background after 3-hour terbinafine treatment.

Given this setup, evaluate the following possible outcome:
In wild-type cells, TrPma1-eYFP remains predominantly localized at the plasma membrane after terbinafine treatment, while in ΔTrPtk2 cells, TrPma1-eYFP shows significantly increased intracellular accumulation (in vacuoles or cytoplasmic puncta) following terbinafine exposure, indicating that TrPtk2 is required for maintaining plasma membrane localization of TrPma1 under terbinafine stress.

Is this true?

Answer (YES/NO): NO